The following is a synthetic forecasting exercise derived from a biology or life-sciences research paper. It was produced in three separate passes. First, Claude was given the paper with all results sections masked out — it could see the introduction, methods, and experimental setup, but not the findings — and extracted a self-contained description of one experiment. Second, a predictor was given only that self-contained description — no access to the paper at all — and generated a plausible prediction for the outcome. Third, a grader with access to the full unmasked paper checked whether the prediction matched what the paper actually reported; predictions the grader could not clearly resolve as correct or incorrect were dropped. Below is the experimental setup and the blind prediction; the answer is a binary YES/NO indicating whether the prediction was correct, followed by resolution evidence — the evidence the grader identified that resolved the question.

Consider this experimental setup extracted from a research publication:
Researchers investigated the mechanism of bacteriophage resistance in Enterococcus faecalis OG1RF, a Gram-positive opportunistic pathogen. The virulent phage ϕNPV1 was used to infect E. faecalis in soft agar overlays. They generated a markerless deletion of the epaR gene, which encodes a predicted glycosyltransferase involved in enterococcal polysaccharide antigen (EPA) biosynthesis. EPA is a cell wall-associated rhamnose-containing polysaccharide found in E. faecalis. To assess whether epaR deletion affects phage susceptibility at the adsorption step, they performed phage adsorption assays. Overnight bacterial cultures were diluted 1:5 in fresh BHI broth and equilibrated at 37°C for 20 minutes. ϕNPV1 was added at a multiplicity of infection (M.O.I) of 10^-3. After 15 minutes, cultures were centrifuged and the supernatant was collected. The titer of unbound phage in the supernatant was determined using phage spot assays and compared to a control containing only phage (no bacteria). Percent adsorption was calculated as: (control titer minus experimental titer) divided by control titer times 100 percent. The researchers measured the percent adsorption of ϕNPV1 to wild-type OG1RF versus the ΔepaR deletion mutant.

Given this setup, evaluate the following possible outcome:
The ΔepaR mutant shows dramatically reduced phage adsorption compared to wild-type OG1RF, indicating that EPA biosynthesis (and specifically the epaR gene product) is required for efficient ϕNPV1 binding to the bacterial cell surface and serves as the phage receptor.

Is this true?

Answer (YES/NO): YES